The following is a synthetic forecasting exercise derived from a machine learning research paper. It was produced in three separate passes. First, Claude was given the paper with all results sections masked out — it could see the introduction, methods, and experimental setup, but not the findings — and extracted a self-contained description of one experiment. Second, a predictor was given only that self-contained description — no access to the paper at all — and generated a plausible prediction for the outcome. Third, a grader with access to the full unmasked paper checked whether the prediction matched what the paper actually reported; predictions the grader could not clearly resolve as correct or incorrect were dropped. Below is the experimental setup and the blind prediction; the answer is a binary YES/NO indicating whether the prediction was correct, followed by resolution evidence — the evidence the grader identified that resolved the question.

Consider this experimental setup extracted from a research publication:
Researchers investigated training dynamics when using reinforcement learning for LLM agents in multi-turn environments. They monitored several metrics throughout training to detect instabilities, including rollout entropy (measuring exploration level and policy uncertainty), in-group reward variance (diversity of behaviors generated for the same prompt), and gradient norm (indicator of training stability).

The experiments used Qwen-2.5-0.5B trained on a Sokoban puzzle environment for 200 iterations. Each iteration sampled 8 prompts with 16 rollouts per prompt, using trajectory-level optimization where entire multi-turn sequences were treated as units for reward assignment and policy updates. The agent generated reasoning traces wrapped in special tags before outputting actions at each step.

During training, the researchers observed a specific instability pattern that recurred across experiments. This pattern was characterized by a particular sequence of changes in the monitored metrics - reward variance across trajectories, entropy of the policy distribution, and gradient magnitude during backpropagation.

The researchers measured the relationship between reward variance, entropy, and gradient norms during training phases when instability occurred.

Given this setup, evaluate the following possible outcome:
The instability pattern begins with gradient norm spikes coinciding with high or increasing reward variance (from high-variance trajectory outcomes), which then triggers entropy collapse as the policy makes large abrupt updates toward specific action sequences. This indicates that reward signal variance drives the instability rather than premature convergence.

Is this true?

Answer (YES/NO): NO